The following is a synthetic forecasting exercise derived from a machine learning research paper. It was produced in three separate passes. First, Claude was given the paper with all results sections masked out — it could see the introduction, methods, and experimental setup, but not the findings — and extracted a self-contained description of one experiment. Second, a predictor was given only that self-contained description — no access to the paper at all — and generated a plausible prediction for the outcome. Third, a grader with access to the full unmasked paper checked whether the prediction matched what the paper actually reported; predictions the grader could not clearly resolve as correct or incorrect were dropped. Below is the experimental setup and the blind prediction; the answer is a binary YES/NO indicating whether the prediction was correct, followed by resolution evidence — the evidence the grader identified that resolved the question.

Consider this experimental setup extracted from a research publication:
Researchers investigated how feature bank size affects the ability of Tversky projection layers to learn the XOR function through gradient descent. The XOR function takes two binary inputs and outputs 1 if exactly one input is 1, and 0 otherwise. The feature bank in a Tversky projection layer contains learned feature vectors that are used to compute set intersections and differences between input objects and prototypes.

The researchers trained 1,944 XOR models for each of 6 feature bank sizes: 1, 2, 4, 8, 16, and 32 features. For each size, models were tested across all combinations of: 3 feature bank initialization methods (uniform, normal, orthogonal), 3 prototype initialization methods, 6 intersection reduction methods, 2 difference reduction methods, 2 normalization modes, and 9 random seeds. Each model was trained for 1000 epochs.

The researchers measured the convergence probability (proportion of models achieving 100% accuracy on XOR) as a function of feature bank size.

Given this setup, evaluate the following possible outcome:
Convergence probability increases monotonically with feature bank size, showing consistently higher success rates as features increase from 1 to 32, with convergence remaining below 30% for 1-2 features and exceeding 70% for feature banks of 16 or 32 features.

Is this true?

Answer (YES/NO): NO